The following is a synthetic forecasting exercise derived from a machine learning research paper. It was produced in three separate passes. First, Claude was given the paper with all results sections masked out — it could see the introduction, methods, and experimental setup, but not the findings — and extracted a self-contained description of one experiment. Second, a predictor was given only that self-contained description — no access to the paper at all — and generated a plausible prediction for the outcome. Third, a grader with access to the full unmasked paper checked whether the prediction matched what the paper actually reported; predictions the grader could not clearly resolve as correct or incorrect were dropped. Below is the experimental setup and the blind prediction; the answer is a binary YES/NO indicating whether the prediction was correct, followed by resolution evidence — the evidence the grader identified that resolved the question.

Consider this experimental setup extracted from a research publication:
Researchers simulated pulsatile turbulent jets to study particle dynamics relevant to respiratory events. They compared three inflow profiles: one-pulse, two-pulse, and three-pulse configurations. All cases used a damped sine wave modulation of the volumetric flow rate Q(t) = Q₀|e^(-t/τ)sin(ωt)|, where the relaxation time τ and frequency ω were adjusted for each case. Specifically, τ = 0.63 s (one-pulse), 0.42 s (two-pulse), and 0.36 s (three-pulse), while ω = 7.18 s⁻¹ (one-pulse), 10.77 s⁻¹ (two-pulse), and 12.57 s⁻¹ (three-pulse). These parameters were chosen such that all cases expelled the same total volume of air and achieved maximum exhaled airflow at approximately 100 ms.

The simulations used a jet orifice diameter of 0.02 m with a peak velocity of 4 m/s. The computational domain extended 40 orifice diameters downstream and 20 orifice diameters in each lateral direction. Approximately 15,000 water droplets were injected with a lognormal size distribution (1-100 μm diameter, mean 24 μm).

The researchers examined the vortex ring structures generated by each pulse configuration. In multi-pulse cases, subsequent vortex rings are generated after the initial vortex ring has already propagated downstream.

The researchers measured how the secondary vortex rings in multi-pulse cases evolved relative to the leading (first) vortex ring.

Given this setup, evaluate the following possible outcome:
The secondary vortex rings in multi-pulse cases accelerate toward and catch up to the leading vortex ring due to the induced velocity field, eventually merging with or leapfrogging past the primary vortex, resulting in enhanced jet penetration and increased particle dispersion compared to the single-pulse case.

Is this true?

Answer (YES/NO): NO